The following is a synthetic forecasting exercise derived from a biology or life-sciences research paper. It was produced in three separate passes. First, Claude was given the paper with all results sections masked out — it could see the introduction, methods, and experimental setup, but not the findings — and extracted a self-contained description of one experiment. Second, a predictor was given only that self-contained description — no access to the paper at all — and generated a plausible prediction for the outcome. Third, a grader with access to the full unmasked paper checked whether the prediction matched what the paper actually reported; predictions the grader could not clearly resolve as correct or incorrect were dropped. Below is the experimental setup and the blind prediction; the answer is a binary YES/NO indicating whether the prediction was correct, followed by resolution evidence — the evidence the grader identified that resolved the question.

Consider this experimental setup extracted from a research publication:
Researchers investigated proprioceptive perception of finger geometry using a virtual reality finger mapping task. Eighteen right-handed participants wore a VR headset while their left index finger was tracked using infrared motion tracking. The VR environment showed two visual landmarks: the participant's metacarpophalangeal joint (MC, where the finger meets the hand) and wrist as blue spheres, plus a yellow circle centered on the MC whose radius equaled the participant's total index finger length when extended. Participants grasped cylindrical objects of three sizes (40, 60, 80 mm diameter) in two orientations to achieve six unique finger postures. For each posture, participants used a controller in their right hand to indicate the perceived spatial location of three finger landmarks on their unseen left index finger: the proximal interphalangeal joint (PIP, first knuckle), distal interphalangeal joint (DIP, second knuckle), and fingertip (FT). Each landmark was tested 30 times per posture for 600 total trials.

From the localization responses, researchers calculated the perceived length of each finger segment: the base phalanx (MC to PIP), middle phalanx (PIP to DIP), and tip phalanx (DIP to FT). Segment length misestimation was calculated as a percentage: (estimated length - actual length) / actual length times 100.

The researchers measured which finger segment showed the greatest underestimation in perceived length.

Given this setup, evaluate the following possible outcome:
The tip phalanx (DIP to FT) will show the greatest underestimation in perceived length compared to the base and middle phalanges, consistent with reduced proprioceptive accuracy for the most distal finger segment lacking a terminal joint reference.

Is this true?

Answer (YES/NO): NO